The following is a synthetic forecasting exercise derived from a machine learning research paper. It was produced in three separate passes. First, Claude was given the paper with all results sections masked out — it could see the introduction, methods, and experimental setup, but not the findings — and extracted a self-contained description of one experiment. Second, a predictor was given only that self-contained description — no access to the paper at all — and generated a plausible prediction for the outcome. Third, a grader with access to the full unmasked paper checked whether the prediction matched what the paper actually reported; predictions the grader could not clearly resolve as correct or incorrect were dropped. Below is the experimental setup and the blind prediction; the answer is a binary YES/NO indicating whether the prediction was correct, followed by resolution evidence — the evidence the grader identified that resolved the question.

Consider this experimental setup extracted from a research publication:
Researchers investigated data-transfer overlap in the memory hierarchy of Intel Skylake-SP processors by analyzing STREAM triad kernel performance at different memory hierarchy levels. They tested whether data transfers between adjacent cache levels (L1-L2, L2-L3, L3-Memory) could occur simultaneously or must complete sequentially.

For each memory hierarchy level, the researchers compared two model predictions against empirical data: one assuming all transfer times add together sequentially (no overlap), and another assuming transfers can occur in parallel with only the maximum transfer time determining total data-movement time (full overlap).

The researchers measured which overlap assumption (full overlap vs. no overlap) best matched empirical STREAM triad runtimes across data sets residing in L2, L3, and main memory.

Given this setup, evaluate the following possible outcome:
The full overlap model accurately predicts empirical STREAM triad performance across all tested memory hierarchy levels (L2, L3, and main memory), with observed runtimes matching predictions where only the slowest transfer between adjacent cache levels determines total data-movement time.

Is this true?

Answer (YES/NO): NO